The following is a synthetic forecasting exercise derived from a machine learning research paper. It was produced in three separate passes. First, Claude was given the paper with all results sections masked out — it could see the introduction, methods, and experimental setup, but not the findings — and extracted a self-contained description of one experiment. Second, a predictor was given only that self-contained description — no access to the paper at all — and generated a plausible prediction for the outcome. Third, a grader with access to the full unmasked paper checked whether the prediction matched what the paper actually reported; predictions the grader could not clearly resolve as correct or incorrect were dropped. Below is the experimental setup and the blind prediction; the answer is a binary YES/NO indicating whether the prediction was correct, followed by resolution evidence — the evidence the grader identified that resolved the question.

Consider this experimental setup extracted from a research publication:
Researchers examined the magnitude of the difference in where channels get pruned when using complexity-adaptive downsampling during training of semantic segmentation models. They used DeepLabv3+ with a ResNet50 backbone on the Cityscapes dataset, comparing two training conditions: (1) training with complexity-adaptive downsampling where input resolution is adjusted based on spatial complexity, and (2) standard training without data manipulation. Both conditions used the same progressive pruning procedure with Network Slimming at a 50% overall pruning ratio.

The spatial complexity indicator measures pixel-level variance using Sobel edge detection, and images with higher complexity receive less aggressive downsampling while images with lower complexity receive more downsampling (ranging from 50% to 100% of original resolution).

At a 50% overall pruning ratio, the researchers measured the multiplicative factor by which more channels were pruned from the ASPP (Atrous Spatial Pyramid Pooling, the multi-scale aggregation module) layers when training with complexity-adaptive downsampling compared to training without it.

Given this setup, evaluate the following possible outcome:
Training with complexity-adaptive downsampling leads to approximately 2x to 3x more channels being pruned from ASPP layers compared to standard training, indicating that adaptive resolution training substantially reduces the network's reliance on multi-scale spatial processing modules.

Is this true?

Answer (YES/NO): NO